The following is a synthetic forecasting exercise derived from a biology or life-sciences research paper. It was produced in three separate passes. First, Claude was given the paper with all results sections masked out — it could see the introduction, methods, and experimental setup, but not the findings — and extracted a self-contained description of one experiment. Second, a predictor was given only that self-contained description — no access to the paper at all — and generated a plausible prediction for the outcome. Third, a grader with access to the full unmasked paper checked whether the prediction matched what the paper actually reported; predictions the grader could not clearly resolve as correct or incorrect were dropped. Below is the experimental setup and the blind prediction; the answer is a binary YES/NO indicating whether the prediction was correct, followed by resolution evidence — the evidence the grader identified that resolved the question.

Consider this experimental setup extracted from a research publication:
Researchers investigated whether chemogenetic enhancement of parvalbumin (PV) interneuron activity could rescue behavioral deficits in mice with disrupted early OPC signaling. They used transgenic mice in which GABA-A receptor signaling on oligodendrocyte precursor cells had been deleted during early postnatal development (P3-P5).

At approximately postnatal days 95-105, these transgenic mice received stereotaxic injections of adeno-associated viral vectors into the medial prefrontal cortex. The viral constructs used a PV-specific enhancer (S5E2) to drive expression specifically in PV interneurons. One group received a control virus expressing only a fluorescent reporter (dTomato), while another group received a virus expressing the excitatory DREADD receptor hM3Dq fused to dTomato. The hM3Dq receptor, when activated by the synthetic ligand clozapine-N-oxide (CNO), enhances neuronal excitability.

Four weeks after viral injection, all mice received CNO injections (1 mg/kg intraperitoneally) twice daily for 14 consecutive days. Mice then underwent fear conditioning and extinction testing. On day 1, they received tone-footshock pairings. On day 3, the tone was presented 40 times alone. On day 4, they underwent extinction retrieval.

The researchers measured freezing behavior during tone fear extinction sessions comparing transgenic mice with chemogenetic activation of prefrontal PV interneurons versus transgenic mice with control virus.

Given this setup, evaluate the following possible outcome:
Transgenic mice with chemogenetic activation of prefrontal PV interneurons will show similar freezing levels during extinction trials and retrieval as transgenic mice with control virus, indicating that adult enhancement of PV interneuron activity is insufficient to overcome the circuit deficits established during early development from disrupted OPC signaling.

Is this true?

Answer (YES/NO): YES